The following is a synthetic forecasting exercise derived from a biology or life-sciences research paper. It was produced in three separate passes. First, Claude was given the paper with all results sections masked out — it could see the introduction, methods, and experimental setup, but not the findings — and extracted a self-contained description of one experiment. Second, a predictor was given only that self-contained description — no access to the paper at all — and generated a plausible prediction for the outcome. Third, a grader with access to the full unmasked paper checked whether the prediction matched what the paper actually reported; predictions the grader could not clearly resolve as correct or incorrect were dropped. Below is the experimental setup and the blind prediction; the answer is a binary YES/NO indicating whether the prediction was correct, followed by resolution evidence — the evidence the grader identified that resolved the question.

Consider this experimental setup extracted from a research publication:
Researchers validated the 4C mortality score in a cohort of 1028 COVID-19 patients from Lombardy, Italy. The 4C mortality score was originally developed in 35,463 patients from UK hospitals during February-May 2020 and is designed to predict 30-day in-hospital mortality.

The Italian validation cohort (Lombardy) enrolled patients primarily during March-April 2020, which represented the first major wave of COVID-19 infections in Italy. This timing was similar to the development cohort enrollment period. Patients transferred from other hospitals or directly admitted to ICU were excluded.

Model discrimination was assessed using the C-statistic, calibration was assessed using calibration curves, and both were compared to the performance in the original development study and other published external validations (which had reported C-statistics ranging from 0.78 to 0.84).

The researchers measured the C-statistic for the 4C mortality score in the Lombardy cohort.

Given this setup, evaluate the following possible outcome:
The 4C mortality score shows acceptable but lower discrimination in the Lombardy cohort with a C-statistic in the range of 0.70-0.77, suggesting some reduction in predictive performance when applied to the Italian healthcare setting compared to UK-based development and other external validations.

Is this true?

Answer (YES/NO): NO